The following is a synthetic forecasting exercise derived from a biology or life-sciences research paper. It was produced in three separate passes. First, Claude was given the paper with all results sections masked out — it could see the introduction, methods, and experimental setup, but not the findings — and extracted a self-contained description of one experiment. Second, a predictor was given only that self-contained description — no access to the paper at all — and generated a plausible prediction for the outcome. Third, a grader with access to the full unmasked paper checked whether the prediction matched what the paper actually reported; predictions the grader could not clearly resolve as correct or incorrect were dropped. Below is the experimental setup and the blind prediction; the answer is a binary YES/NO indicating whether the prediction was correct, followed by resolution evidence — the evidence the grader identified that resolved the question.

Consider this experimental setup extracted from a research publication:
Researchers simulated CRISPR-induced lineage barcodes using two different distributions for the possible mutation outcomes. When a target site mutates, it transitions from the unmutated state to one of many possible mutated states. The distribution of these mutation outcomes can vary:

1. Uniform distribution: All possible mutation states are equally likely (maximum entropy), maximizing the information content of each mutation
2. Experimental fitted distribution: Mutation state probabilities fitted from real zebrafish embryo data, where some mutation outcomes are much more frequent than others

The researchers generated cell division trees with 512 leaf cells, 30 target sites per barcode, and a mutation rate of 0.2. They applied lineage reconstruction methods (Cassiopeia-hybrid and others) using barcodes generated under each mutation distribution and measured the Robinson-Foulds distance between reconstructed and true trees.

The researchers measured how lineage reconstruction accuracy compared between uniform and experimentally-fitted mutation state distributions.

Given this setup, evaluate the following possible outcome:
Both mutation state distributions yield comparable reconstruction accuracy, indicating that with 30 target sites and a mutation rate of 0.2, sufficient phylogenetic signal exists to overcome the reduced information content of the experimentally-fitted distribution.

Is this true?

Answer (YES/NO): NO